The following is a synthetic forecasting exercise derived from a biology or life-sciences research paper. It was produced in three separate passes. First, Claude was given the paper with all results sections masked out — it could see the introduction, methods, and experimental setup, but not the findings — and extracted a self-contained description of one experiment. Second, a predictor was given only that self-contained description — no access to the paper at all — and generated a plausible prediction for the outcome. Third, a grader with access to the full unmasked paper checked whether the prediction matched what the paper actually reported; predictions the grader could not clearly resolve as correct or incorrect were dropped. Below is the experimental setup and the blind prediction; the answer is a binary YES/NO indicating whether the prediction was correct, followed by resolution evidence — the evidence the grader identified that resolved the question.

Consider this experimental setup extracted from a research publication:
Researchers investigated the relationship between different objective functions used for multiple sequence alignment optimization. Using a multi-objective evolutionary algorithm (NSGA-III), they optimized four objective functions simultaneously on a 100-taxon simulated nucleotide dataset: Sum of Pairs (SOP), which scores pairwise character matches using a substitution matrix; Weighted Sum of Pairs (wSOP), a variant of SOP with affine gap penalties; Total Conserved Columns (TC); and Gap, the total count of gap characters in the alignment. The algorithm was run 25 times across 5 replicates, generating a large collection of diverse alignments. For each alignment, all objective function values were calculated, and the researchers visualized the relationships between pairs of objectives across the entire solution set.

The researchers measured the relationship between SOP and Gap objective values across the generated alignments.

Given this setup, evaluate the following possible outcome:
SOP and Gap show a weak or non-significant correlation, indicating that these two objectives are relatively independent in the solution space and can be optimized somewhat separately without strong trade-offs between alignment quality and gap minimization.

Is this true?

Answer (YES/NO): NO